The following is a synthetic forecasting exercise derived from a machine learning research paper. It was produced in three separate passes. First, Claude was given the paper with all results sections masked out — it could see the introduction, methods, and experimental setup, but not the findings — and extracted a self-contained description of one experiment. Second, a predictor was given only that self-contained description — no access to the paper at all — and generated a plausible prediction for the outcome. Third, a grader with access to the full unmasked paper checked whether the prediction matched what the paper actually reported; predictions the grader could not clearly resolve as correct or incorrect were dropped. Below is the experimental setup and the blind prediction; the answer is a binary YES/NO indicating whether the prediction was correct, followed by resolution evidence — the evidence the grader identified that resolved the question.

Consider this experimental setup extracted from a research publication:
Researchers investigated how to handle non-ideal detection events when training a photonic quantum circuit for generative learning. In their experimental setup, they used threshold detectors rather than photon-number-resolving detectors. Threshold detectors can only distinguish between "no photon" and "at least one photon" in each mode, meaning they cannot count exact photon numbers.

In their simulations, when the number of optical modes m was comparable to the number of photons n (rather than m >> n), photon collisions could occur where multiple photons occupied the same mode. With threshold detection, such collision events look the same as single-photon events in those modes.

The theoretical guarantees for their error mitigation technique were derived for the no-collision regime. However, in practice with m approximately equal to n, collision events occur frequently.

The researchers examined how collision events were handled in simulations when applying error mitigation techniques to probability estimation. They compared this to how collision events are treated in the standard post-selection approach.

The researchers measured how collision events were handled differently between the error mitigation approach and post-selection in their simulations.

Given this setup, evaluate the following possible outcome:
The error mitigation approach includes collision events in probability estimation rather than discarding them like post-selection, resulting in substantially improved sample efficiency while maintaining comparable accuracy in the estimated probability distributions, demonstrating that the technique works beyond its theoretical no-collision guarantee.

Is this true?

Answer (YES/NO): YES